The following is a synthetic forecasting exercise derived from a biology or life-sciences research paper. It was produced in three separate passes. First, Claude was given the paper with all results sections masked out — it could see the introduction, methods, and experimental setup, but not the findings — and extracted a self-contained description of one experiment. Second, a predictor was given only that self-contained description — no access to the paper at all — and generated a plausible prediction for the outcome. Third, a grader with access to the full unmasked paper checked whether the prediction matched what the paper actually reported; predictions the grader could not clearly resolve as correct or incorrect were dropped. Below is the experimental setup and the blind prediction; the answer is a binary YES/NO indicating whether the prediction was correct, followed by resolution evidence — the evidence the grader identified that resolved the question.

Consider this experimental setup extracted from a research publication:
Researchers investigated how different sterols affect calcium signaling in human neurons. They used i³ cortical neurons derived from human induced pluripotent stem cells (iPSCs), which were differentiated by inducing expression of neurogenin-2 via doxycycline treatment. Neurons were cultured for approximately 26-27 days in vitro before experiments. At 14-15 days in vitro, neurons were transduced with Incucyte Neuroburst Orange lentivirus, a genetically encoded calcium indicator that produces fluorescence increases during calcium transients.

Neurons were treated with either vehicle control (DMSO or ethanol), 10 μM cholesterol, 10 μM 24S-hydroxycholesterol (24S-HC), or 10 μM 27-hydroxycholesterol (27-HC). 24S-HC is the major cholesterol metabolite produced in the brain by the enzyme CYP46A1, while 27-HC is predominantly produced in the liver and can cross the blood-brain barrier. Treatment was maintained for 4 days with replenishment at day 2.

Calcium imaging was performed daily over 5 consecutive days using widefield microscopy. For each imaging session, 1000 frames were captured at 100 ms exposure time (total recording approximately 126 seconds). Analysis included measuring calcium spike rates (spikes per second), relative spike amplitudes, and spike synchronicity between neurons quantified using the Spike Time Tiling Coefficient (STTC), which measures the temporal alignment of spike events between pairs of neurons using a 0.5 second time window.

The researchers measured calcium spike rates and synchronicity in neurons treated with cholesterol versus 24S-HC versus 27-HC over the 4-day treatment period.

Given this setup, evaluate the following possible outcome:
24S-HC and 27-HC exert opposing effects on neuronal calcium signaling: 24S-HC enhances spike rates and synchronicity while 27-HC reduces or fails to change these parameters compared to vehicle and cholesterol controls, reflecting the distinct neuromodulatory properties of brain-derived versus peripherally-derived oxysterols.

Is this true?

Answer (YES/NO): NO